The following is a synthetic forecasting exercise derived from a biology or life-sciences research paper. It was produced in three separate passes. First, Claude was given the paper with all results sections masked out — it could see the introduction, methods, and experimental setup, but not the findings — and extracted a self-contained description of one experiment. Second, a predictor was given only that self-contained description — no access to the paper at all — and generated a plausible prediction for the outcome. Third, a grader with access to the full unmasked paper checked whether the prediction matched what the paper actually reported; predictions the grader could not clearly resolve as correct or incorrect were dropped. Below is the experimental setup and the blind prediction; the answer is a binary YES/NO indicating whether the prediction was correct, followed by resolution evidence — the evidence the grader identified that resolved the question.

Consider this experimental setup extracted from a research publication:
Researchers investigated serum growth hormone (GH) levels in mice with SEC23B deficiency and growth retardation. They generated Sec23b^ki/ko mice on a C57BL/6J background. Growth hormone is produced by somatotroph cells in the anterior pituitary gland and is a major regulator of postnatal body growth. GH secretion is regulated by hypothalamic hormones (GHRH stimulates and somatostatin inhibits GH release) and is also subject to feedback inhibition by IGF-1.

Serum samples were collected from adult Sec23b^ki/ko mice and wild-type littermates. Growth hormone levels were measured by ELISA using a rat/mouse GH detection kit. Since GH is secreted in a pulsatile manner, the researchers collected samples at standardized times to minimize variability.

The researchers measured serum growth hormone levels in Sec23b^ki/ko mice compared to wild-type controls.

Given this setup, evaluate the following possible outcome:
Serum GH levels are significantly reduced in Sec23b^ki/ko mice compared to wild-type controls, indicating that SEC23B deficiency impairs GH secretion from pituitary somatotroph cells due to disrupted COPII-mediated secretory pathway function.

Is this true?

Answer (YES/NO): NO